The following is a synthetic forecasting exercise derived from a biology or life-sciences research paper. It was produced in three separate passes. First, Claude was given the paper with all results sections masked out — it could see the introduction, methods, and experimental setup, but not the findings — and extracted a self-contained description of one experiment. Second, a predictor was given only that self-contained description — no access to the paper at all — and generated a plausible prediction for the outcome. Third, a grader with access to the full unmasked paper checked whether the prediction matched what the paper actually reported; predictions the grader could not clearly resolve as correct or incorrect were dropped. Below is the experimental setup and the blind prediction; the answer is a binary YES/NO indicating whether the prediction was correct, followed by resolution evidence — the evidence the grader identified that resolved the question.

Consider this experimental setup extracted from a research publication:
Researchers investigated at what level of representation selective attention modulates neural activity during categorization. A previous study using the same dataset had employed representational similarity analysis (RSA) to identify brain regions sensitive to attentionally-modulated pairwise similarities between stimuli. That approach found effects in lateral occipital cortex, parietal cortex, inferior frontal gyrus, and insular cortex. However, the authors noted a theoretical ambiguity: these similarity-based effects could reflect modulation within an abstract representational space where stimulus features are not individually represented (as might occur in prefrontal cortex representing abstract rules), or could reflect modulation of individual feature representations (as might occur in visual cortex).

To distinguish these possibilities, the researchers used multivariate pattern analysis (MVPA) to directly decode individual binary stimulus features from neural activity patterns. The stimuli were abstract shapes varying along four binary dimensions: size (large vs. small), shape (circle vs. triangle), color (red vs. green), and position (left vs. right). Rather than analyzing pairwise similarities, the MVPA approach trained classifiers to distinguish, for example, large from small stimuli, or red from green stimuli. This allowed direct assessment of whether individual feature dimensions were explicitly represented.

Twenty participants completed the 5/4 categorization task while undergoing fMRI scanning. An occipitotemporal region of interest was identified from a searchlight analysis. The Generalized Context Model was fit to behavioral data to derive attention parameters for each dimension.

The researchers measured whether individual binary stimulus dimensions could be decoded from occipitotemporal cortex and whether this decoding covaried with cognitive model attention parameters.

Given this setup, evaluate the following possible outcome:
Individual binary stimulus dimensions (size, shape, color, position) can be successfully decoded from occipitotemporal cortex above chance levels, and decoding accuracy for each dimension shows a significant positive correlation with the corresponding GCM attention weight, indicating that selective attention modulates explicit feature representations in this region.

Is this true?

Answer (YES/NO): YES